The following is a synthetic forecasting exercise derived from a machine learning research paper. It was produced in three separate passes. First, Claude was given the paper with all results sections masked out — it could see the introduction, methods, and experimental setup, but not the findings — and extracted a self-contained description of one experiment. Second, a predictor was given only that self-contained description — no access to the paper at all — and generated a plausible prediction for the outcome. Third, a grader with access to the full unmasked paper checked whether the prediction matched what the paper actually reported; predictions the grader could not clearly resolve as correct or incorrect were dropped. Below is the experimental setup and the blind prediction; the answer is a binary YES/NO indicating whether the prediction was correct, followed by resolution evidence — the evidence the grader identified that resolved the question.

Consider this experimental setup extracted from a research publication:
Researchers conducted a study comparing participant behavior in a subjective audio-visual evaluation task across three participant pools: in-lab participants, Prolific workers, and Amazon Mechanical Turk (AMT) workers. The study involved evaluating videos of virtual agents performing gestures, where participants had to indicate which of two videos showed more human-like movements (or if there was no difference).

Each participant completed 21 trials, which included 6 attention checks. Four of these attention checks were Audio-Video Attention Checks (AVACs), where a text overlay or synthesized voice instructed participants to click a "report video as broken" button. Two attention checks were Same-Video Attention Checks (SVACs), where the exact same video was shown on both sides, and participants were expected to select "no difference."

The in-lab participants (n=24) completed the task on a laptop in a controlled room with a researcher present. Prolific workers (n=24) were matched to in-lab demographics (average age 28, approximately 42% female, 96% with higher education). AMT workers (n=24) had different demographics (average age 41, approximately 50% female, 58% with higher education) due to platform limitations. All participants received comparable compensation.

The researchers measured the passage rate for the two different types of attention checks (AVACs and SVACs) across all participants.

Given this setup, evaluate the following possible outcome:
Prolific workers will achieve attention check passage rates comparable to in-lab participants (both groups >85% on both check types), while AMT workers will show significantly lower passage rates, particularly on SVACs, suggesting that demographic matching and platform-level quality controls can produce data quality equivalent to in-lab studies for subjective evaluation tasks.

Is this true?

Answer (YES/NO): NO